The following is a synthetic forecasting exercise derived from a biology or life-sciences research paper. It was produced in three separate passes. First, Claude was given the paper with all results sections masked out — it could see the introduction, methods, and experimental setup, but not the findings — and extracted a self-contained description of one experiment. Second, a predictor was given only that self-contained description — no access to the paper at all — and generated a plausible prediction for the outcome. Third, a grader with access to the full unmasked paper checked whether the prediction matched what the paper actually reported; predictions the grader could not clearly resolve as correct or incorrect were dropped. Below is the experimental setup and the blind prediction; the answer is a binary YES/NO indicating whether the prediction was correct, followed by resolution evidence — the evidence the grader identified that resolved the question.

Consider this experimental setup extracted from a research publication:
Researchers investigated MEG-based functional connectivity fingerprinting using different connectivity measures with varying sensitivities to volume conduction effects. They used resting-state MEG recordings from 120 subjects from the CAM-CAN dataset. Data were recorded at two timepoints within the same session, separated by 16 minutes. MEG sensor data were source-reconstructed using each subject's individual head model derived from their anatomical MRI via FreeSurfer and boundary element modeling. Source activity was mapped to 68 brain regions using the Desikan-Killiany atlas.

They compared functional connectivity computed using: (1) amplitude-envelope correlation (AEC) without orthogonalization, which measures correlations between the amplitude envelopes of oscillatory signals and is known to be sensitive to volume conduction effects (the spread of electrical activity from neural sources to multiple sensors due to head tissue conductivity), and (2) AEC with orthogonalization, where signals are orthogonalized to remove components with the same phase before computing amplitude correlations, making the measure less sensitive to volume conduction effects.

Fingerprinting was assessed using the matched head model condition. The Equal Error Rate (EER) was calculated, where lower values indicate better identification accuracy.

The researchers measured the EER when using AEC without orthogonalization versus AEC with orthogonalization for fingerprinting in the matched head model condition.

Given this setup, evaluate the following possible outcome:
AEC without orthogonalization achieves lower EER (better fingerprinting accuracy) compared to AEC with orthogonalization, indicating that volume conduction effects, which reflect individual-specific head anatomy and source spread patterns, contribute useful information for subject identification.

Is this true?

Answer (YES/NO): YES